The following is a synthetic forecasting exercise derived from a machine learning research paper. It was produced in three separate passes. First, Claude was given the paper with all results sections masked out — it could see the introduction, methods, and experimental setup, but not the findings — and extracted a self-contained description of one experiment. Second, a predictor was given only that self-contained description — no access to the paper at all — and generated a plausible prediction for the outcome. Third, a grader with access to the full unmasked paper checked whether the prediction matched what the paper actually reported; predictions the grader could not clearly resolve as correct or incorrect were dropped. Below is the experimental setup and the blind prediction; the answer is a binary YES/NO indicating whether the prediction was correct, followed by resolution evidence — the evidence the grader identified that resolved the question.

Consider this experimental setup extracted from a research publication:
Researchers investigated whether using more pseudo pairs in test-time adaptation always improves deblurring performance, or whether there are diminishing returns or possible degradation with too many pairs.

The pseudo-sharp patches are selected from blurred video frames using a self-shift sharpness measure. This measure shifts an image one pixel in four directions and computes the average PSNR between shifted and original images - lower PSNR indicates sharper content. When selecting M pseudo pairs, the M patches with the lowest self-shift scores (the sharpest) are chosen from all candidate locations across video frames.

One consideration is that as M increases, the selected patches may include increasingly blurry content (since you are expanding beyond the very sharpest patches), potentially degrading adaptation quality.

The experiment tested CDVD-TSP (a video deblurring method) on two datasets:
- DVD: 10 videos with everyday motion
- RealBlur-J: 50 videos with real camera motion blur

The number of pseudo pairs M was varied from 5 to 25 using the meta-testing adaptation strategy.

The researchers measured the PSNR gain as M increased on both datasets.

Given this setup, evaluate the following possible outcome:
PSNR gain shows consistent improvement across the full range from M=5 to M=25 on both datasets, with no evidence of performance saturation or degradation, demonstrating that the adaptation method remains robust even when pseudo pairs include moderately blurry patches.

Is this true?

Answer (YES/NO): NO